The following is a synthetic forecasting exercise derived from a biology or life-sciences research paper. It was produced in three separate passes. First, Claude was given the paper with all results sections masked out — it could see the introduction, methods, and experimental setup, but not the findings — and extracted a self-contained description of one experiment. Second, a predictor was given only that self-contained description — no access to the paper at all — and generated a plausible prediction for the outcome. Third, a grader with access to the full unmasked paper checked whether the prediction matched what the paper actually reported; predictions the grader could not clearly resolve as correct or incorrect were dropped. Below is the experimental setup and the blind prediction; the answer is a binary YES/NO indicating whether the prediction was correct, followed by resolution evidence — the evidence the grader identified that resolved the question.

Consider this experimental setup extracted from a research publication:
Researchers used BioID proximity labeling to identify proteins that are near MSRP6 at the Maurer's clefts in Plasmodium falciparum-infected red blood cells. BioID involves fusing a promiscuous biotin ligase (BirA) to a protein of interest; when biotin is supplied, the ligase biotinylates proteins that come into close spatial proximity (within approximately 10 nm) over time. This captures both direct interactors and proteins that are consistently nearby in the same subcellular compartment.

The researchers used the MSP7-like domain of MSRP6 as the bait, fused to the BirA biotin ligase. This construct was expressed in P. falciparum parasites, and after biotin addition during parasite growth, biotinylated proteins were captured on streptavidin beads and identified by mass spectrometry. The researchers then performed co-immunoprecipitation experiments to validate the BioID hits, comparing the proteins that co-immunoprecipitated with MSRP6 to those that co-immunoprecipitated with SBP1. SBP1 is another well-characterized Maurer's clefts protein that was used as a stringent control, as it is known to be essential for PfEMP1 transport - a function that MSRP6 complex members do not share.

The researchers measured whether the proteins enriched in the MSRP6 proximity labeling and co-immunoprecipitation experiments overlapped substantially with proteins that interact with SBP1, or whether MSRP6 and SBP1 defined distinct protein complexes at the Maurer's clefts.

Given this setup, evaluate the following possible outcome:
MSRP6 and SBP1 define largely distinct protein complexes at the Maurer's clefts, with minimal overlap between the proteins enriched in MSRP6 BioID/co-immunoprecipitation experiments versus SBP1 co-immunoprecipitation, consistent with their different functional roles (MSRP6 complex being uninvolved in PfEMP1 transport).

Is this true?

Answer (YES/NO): YES